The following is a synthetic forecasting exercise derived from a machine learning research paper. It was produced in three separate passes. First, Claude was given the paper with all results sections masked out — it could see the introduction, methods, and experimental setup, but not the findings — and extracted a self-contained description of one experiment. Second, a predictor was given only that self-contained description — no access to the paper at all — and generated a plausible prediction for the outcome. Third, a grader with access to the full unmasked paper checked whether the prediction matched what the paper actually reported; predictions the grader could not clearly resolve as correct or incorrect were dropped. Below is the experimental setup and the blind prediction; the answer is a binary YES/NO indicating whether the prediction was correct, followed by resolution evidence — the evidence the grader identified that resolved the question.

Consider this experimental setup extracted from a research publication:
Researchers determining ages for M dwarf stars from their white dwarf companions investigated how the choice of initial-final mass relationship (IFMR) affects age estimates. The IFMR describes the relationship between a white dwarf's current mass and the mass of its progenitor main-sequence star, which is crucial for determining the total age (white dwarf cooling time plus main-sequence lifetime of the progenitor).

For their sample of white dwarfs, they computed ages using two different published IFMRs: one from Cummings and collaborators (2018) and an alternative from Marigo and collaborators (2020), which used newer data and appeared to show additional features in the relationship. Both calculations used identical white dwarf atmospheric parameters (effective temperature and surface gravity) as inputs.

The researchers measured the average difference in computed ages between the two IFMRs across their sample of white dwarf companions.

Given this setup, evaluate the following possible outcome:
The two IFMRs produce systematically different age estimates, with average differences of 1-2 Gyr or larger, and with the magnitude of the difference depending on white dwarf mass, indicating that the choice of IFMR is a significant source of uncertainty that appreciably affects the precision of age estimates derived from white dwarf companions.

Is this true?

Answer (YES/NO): NO